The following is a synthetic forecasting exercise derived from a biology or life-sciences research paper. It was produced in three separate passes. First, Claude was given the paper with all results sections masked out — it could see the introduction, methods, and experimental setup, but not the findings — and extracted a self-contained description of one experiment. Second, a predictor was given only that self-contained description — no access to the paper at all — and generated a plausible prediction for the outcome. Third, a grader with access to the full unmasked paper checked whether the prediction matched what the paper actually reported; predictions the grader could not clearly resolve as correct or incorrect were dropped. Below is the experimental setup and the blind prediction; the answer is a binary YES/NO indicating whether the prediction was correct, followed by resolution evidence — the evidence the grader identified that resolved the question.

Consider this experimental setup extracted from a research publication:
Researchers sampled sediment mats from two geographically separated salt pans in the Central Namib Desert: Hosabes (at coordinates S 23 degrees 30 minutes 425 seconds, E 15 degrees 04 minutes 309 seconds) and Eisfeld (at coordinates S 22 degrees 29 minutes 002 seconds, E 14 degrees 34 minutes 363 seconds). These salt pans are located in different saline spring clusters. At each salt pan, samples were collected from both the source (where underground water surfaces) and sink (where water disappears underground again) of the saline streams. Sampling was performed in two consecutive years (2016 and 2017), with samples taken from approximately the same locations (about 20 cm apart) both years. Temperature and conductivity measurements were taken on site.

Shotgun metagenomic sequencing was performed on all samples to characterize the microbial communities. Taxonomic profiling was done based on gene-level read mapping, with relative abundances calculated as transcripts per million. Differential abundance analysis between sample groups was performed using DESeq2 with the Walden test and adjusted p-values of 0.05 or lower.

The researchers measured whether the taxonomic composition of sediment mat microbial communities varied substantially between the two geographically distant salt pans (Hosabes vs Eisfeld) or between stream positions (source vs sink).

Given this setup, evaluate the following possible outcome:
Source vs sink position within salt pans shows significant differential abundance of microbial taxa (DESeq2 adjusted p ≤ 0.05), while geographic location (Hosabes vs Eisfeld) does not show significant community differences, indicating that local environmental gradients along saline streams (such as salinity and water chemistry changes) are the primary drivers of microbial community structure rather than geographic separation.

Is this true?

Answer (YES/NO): NO